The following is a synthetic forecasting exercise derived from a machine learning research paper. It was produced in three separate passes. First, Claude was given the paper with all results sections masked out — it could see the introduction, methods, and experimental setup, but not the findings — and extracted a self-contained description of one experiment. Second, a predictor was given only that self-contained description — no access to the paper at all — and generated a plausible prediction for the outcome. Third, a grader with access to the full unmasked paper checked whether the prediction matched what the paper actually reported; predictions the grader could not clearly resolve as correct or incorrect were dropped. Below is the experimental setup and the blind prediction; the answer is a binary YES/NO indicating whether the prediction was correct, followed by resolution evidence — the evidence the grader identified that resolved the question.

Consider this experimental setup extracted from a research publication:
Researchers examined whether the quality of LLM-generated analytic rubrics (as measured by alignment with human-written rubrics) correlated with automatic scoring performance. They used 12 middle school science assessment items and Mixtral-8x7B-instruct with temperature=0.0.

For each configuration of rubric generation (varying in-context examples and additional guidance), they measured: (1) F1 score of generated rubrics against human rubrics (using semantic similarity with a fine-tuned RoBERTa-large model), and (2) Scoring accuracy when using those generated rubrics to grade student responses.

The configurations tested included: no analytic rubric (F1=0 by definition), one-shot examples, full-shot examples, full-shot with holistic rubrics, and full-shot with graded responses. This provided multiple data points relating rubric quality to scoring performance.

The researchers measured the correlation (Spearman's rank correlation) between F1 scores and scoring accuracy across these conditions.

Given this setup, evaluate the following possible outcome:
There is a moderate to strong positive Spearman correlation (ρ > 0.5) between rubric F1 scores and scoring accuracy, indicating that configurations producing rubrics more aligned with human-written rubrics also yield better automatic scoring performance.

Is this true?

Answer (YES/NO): YES